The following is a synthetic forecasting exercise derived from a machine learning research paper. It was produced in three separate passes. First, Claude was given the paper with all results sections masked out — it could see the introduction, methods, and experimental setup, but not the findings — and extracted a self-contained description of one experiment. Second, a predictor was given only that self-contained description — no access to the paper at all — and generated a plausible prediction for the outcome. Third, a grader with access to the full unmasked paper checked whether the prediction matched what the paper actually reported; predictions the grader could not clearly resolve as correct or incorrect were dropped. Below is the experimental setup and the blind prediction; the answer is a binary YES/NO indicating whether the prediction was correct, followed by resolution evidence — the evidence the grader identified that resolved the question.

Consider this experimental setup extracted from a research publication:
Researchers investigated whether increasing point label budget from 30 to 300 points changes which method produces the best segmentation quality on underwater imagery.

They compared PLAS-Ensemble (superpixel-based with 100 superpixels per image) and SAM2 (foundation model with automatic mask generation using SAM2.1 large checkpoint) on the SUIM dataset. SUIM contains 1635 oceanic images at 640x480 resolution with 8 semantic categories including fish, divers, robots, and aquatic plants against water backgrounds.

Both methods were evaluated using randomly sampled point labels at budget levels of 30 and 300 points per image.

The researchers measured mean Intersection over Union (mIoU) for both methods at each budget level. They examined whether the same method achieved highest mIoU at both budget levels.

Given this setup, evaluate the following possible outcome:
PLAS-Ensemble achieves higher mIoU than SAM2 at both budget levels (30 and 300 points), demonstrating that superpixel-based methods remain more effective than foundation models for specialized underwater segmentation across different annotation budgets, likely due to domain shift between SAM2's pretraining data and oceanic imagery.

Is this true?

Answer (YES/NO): YES